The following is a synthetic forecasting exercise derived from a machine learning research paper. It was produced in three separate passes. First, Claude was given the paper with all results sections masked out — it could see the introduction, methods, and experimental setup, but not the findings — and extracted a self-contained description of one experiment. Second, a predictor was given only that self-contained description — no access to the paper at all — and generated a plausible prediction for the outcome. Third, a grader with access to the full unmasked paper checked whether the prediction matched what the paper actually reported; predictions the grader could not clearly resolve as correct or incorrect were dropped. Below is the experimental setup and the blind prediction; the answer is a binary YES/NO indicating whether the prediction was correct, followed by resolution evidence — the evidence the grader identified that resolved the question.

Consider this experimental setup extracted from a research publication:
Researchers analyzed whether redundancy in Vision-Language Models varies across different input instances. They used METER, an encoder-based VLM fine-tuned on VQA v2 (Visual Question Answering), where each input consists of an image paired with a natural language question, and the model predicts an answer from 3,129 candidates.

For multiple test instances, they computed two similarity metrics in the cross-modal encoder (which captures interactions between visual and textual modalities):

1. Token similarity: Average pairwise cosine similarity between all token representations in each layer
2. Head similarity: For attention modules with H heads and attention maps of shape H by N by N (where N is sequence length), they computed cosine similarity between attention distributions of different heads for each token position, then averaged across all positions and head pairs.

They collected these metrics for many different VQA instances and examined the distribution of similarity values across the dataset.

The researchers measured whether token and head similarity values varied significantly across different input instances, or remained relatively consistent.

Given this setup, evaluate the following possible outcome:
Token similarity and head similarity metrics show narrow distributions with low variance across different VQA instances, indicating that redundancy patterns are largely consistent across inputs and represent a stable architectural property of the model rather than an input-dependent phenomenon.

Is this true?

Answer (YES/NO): NO